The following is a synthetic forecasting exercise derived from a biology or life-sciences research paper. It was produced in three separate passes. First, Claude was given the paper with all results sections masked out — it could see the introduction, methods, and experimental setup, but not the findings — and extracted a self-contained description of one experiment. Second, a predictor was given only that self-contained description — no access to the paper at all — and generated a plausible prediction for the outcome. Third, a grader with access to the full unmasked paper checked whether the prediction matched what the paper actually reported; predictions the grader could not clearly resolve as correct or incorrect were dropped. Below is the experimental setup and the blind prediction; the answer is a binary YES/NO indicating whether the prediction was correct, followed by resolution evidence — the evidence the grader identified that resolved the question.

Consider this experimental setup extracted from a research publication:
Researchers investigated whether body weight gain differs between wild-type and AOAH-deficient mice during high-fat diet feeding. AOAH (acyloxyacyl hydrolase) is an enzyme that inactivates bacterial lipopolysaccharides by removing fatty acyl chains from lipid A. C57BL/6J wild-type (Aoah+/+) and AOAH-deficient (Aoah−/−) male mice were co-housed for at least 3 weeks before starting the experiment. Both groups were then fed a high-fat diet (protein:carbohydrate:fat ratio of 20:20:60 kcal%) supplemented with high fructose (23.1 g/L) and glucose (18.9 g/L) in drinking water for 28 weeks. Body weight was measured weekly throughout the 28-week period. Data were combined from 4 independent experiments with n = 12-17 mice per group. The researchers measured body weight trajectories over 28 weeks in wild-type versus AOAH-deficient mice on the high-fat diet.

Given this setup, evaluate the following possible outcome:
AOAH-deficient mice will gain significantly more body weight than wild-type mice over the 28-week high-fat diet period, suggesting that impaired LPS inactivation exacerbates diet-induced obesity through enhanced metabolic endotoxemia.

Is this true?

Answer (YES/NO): YES